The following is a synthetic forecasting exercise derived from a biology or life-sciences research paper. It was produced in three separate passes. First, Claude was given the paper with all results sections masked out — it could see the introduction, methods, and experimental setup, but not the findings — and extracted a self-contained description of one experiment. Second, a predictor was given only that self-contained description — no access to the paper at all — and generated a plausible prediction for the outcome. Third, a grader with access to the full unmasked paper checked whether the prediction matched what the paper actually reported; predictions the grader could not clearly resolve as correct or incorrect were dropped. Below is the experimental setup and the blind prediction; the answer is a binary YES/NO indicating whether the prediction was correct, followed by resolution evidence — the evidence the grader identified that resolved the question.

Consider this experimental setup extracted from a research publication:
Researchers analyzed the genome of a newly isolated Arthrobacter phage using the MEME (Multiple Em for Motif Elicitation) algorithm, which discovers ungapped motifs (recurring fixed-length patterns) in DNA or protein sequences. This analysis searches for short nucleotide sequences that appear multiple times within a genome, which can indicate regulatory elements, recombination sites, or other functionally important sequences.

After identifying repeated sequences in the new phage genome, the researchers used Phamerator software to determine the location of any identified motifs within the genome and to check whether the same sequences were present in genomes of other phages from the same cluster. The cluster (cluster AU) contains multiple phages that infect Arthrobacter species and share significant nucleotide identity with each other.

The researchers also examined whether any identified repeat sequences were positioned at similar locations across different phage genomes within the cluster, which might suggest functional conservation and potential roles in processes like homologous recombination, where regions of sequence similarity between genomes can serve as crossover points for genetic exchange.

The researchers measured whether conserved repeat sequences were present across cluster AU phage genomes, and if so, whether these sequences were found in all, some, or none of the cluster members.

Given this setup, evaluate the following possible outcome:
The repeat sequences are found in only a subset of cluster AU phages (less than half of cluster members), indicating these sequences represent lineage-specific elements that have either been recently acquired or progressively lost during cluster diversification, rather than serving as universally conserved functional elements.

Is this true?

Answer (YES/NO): NO